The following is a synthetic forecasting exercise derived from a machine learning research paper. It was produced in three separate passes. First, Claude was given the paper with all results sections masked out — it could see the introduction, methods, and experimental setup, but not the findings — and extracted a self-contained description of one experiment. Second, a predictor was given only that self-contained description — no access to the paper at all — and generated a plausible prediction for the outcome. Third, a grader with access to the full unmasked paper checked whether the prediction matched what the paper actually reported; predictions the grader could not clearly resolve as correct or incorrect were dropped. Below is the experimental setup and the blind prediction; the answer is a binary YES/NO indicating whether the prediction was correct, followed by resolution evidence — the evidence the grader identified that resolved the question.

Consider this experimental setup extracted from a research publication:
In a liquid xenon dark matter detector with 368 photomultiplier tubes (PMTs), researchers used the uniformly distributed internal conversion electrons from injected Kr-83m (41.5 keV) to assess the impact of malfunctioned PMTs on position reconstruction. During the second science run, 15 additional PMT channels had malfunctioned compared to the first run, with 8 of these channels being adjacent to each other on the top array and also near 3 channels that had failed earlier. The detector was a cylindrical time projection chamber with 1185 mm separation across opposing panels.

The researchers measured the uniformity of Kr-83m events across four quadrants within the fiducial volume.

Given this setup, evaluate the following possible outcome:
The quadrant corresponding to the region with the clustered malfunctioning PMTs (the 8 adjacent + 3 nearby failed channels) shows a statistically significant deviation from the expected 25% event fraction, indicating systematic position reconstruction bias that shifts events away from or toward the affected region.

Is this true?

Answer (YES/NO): NO